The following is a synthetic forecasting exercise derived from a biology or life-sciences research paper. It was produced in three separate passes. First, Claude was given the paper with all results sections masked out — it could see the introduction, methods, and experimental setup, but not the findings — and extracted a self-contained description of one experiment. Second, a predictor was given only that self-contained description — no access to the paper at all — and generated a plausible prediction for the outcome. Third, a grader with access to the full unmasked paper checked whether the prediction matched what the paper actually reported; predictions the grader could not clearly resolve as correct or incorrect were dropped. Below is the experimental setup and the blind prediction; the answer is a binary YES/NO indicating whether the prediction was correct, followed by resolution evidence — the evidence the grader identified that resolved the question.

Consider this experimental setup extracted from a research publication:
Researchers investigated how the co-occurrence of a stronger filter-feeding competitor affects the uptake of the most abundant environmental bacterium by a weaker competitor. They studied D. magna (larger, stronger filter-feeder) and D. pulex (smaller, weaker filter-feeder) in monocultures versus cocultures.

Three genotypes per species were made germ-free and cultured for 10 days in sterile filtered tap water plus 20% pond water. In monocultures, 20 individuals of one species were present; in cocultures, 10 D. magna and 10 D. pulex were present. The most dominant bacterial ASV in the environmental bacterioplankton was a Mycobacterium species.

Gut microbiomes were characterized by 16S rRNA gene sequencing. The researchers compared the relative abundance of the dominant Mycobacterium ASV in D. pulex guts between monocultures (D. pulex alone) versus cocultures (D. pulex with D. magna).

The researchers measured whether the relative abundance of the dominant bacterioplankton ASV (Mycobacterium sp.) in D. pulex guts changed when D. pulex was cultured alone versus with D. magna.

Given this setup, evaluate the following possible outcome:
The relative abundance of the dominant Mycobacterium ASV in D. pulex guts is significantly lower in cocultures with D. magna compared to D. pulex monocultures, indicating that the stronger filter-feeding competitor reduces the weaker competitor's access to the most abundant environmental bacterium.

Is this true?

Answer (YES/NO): NO